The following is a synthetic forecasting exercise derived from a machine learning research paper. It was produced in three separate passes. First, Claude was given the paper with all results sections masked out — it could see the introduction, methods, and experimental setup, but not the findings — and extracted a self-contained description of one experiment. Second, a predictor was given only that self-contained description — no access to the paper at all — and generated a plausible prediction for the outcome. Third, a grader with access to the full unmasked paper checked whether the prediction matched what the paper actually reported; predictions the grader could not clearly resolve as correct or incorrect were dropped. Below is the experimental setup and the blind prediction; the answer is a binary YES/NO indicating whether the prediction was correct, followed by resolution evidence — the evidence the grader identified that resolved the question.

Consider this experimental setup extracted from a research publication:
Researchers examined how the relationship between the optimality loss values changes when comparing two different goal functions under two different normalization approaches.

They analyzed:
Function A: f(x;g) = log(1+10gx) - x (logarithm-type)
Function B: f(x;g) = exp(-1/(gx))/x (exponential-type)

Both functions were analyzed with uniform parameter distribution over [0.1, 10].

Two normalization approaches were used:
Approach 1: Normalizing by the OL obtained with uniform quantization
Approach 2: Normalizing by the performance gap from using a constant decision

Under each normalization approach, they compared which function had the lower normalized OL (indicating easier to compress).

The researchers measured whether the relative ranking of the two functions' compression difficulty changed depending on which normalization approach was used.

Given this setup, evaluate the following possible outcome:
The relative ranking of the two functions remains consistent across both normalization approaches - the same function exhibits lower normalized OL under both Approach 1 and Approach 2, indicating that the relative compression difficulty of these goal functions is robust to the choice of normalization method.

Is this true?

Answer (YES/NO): YES